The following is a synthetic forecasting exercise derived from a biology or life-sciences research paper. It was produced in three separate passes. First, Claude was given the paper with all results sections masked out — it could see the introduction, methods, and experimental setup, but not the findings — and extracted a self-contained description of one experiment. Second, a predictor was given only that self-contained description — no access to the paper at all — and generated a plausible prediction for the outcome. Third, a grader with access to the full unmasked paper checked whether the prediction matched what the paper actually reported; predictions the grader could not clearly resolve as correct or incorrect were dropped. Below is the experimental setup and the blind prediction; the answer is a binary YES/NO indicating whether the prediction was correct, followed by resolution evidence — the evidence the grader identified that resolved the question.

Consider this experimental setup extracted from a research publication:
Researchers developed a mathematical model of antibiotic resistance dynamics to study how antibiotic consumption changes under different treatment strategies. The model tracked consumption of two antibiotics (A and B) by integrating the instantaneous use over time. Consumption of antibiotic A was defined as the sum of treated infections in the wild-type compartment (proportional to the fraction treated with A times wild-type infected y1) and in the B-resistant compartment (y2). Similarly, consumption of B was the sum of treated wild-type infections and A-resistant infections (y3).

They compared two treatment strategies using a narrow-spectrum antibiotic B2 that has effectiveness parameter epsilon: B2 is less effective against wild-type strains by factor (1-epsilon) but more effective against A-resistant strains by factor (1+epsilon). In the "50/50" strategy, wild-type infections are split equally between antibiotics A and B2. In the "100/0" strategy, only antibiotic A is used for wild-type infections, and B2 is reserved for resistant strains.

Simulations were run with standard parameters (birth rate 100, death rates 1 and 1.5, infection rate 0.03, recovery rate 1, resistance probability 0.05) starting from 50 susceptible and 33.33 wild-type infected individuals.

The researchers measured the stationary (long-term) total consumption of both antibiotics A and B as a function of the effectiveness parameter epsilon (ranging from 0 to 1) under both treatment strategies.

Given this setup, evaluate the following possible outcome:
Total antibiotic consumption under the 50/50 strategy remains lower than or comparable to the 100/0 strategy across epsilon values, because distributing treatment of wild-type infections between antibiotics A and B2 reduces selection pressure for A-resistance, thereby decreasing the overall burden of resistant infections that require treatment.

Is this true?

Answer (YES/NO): NO